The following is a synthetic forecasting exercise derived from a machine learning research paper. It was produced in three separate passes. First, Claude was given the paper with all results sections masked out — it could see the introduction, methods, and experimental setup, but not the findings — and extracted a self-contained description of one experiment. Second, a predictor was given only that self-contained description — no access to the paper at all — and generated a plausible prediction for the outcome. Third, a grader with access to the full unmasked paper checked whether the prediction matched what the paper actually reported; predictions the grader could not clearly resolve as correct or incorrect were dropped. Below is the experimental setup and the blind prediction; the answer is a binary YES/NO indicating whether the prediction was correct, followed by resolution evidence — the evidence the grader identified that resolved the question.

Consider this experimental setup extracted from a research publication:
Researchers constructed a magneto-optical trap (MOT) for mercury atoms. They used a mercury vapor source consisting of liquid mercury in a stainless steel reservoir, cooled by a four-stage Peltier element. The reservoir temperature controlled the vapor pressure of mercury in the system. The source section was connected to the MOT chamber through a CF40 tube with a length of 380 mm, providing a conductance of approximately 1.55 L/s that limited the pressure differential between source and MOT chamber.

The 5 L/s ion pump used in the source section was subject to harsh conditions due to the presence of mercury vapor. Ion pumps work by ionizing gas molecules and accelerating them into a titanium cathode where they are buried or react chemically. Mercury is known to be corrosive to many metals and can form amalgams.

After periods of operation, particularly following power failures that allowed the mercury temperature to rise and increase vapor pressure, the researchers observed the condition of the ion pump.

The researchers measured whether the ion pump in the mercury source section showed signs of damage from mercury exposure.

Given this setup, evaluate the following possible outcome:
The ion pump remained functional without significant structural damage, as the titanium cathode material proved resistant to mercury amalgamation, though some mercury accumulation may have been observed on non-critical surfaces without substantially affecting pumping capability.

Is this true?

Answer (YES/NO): NO